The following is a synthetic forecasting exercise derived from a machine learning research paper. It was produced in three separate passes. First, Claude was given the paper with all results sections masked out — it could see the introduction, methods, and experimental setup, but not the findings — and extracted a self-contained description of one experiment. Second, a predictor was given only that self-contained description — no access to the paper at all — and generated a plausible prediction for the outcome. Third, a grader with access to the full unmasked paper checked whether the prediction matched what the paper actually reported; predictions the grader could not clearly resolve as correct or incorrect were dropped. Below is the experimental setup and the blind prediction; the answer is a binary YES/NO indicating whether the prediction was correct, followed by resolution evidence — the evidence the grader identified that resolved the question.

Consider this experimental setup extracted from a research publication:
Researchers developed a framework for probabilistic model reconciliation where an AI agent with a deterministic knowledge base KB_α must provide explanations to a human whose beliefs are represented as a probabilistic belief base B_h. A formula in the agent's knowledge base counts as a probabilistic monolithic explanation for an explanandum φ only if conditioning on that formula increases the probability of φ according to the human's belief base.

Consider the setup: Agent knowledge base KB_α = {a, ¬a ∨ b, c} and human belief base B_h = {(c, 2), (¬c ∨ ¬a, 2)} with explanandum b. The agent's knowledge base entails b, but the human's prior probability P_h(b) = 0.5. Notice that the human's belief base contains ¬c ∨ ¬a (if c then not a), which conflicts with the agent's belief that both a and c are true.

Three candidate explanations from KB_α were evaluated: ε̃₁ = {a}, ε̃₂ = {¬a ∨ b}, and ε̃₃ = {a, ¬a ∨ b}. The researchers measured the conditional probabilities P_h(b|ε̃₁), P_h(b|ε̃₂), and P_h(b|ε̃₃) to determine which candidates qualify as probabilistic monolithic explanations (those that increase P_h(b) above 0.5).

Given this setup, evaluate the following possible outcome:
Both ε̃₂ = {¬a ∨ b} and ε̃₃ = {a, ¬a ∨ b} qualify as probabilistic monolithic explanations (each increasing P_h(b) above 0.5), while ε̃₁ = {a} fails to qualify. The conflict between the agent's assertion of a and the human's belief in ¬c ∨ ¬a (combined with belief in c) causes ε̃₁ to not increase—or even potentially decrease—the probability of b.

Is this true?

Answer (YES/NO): YES